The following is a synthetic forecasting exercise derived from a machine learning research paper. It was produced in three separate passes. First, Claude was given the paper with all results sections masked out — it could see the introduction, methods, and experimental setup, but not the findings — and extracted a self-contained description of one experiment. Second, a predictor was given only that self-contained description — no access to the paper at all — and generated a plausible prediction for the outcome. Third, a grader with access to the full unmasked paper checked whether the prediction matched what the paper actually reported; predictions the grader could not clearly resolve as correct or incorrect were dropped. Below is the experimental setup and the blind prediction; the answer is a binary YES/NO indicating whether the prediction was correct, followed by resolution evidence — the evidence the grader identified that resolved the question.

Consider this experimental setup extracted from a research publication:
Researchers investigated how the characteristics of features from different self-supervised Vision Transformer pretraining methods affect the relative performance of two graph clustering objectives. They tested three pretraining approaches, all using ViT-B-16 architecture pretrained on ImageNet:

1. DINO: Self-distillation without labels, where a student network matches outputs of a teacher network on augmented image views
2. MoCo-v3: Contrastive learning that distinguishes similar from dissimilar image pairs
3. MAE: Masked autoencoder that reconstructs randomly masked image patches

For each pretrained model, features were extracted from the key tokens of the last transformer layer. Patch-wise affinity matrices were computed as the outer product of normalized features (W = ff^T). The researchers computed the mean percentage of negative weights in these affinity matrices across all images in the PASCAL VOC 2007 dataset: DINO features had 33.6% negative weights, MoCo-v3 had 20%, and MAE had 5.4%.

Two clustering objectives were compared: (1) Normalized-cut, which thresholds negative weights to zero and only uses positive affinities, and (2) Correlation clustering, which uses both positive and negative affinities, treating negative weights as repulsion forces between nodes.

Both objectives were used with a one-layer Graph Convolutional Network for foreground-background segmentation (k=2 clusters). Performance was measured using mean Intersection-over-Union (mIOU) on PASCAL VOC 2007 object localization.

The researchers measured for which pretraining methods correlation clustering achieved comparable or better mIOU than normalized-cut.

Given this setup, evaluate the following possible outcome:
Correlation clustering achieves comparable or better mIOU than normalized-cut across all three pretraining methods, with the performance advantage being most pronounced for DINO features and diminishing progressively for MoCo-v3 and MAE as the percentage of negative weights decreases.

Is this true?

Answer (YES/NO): NO